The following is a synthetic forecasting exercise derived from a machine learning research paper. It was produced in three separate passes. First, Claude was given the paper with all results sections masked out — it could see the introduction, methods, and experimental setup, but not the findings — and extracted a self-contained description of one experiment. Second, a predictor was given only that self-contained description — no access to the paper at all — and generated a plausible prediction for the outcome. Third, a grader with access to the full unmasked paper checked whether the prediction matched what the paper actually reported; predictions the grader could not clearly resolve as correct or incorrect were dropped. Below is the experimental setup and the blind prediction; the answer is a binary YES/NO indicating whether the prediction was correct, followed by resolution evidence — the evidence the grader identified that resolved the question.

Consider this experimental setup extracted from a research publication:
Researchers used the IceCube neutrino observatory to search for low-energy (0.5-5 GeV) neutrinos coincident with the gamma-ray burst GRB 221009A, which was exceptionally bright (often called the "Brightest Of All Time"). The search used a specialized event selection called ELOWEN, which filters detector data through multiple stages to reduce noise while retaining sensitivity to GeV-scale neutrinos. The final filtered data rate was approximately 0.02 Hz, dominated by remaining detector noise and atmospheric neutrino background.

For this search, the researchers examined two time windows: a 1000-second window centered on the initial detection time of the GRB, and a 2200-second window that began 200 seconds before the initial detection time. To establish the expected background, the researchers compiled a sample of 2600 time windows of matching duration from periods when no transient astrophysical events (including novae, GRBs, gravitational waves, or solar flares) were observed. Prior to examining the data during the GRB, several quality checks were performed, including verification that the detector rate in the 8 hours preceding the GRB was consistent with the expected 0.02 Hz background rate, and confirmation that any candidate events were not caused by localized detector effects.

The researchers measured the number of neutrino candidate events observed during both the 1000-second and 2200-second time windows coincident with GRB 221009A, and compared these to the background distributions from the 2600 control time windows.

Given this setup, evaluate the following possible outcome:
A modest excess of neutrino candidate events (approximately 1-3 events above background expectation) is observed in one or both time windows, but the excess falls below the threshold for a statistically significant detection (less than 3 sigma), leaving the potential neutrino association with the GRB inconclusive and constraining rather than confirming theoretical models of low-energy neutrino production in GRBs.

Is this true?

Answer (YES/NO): NO